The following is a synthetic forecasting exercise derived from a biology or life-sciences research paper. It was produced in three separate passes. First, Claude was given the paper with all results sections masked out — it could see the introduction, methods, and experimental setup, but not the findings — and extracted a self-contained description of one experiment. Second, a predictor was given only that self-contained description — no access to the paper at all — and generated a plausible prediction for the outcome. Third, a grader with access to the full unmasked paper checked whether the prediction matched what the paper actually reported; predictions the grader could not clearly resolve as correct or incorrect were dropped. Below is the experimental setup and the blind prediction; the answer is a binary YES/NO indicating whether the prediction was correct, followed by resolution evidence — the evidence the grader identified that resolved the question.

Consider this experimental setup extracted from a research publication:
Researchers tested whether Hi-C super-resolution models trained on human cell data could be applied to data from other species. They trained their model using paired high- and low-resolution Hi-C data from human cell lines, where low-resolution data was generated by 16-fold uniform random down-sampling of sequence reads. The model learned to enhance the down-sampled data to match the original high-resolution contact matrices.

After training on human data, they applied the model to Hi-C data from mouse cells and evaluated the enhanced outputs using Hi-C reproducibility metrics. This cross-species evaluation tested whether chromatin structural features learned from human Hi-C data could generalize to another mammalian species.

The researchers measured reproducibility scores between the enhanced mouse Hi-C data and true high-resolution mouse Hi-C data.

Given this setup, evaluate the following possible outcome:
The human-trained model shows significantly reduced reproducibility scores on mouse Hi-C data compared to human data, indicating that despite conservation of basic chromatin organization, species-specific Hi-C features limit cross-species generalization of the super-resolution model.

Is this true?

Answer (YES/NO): NO